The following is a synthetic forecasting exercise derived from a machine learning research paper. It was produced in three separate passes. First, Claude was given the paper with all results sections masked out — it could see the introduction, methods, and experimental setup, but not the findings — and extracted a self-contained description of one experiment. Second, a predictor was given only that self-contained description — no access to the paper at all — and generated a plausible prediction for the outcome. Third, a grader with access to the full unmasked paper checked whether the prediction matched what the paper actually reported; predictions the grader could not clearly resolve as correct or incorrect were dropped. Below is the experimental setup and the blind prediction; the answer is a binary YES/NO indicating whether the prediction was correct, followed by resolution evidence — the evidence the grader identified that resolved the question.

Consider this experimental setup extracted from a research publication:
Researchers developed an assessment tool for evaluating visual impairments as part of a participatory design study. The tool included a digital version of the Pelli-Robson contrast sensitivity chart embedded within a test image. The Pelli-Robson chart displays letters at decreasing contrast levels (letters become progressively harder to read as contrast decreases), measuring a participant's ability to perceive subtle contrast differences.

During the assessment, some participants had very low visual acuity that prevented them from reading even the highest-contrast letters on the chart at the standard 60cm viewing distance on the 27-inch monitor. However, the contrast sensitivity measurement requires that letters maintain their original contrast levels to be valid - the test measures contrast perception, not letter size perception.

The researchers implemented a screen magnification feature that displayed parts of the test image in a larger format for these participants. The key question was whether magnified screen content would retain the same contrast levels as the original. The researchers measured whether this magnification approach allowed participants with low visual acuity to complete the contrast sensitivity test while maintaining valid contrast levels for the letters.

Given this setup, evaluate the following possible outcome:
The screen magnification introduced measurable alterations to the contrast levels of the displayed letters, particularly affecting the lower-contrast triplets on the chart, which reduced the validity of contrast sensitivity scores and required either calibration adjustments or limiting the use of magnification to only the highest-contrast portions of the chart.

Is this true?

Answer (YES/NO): NO